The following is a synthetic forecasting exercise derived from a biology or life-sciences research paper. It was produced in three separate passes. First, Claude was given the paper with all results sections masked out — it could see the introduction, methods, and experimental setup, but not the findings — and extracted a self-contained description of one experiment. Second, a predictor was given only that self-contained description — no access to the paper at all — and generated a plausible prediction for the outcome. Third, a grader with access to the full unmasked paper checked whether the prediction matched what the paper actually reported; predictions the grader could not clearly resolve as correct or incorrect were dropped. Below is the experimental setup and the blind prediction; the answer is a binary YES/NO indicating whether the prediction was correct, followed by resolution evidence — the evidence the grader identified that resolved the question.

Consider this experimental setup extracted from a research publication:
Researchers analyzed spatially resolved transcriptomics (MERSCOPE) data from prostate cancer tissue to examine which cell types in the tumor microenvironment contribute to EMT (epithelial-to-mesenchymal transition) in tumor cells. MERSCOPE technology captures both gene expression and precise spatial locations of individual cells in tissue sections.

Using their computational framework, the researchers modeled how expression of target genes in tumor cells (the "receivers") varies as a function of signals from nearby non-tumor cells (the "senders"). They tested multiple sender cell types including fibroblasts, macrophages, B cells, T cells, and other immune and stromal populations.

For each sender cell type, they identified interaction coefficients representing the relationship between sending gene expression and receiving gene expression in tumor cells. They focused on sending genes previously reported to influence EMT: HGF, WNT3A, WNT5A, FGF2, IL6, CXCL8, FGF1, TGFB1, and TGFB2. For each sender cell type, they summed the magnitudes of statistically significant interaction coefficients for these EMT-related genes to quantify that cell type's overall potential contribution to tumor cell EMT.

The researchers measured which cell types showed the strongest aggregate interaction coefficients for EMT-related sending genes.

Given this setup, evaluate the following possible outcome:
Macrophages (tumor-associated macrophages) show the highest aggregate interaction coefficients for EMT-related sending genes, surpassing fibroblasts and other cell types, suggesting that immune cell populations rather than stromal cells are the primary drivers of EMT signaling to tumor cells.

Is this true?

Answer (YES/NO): NO